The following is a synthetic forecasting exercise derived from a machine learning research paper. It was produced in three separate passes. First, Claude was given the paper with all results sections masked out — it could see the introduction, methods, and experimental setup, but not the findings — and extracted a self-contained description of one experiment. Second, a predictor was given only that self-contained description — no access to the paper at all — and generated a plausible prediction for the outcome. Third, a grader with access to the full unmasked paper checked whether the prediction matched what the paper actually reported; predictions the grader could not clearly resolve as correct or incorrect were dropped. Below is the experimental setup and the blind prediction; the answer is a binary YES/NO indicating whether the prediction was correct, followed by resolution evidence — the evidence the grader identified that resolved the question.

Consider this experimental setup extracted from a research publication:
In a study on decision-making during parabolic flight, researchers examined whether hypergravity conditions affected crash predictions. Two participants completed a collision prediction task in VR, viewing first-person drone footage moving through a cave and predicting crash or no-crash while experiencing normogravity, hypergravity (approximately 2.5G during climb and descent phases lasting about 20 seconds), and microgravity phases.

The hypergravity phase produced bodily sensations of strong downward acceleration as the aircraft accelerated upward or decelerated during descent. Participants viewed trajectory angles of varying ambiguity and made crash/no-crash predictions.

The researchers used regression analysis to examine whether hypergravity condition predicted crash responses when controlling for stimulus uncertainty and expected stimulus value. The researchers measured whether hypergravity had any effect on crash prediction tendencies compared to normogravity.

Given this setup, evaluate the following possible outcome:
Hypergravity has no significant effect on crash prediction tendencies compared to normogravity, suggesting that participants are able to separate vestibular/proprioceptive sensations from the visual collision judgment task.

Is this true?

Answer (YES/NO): YES